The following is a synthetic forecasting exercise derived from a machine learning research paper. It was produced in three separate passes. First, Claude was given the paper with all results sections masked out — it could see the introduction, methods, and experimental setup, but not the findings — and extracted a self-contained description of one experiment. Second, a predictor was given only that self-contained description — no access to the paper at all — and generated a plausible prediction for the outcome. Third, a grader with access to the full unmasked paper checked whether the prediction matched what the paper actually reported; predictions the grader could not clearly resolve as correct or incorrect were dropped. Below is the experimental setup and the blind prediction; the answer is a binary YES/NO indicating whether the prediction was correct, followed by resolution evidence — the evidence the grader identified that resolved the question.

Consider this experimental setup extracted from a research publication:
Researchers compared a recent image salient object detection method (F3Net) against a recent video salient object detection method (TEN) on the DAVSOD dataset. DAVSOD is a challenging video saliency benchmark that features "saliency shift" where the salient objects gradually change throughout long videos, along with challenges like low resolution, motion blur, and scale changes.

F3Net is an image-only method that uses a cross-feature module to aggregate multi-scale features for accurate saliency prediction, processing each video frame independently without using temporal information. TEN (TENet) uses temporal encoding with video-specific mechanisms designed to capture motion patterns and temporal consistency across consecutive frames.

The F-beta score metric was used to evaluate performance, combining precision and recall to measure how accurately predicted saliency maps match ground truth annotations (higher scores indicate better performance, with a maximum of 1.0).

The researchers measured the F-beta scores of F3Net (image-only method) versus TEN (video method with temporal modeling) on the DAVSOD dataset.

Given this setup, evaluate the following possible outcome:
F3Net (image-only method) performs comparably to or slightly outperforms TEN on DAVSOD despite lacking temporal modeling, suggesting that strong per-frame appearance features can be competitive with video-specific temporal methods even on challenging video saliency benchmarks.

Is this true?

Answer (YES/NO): NO